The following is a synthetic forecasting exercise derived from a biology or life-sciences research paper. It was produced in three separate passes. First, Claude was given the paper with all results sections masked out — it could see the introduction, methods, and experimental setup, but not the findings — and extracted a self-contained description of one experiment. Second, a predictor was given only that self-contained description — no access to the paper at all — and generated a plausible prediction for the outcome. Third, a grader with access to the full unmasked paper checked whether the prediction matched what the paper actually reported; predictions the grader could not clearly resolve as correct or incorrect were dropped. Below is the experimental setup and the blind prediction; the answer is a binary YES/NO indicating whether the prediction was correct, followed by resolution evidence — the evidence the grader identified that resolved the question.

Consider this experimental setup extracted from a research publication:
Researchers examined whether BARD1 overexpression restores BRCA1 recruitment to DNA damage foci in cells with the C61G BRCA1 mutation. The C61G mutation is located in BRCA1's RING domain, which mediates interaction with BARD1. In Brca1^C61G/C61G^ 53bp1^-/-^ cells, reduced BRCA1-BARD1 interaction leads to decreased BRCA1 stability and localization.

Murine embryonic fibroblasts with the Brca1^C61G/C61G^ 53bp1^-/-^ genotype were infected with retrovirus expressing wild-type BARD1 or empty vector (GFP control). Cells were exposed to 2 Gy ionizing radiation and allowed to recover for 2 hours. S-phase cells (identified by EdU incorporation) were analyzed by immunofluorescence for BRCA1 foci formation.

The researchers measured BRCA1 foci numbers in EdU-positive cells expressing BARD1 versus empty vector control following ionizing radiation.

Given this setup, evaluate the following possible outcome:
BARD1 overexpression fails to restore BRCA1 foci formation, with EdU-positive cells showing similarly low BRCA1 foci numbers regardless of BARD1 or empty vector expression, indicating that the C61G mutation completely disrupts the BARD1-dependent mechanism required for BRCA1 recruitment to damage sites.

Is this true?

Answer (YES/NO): NO